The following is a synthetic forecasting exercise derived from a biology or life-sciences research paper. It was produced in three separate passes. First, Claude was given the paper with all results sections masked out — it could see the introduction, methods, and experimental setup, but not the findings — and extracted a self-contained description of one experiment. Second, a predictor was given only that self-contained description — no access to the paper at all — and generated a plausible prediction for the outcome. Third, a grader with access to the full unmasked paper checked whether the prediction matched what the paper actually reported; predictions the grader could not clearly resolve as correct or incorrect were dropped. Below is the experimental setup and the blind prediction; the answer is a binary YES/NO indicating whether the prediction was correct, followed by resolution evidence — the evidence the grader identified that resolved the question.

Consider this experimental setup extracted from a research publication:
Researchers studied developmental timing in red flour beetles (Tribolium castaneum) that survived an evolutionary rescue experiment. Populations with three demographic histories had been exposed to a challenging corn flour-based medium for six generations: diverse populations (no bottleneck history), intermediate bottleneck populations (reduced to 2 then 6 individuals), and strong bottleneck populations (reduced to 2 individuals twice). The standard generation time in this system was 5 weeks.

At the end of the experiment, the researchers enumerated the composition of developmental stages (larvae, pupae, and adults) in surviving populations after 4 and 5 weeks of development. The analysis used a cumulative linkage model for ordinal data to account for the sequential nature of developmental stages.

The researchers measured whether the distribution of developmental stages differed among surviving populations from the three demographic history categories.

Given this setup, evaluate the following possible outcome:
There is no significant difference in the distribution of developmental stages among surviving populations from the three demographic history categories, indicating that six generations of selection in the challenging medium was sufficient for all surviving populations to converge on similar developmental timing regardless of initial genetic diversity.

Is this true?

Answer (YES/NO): NO